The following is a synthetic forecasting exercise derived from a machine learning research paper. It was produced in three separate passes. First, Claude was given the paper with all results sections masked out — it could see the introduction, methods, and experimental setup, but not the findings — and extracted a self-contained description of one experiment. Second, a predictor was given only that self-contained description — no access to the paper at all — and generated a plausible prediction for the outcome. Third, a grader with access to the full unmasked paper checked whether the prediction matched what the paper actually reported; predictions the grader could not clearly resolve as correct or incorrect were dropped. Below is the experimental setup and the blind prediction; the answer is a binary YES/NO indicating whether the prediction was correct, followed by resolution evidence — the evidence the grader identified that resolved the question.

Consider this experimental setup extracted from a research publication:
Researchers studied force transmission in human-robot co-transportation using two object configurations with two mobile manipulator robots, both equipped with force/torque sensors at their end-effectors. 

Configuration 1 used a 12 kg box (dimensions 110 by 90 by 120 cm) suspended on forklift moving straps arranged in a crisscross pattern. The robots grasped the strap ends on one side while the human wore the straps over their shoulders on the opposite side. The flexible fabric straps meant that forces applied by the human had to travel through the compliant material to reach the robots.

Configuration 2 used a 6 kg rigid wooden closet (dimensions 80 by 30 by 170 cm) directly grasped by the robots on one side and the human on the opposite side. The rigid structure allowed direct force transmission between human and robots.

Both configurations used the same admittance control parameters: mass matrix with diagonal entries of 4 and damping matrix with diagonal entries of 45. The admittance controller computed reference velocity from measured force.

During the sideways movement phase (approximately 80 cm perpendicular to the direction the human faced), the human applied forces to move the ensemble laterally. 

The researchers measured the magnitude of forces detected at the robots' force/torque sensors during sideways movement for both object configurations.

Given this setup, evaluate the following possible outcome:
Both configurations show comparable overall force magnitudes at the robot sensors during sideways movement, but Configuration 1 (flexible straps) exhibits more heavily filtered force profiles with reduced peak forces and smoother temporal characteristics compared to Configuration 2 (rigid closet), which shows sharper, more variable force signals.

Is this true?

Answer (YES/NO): NO